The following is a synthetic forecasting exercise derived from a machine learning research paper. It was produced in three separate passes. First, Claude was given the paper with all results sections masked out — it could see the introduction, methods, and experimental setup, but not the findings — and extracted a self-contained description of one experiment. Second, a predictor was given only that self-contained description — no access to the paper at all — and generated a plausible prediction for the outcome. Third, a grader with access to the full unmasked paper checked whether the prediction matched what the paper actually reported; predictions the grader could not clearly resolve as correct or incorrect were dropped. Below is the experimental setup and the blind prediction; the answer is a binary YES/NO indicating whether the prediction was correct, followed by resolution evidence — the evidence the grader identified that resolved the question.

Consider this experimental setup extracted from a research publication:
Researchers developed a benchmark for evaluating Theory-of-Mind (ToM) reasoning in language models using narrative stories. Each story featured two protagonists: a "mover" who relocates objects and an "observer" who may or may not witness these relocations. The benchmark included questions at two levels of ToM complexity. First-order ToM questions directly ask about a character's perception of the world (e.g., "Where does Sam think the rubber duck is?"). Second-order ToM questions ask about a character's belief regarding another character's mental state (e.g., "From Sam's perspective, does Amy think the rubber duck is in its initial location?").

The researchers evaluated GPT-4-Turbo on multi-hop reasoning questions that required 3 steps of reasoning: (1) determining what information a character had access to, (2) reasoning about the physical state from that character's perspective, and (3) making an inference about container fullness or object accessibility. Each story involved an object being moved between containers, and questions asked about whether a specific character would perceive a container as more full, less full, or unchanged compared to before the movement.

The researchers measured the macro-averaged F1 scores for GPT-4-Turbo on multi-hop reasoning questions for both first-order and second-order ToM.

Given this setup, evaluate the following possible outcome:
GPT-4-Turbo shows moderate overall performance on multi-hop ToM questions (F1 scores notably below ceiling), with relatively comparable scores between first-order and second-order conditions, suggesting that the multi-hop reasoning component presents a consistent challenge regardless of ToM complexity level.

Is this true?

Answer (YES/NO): YES